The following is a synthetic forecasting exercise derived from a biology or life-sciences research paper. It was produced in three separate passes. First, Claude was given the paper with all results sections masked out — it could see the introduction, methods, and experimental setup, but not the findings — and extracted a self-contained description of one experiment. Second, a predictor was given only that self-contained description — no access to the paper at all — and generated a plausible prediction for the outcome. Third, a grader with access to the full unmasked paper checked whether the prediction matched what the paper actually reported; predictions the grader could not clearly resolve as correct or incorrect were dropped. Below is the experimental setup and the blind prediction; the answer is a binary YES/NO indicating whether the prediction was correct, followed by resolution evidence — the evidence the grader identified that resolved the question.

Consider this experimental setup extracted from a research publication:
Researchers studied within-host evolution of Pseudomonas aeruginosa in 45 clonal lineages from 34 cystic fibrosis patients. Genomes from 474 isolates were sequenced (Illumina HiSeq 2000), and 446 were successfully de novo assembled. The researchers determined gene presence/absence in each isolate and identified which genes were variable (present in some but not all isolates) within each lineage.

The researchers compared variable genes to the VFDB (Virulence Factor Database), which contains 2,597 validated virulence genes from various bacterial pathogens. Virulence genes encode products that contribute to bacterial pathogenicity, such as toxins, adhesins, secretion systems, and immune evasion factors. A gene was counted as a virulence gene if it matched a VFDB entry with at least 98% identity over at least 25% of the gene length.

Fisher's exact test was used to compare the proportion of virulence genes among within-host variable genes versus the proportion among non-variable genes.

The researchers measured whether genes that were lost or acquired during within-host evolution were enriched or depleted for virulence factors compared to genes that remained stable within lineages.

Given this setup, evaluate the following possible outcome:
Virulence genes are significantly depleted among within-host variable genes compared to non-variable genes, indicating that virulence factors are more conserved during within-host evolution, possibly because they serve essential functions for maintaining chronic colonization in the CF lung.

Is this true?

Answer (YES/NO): YES